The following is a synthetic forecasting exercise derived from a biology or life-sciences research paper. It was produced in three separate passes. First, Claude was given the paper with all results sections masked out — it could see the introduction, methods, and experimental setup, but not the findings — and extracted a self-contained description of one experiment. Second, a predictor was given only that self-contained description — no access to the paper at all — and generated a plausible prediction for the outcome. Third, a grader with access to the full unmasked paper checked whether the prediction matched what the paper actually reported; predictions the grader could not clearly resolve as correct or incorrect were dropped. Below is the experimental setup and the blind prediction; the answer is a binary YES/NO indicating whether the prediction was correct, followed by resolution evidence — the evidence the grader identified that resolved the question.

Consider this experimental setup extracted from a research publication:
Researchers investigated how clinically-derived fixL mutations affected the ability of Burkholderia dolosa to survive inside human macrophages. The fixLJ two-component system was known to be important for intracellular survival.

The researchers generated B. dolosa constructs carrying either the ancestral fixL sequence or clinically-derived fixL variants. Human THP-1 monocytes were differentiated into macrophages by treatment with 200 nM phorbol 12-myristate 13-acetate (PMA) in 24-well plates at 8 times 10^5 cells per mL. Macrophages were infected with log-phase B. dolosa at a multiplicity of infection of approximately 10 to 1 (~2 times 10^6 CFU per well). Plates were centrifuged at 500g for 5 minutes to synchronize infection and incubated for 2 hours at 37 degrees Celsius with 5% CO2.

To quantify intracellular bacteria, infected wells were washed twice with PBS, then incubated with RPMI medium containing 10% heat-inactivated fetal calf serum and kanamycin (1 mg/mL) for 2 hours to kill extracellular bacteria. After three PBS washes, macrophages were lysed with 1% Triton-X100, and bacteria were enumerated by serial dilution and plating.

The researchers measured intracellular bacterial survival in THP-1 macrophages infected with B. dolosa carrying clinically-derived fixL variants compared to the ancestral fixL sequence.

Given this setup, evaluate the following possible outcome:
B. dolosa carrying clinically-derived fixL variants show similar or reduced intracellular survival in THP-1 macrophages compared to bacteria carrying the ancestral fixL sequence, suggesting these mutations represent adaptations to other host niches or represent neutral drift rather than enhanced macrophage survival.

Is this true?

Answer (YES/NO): NO